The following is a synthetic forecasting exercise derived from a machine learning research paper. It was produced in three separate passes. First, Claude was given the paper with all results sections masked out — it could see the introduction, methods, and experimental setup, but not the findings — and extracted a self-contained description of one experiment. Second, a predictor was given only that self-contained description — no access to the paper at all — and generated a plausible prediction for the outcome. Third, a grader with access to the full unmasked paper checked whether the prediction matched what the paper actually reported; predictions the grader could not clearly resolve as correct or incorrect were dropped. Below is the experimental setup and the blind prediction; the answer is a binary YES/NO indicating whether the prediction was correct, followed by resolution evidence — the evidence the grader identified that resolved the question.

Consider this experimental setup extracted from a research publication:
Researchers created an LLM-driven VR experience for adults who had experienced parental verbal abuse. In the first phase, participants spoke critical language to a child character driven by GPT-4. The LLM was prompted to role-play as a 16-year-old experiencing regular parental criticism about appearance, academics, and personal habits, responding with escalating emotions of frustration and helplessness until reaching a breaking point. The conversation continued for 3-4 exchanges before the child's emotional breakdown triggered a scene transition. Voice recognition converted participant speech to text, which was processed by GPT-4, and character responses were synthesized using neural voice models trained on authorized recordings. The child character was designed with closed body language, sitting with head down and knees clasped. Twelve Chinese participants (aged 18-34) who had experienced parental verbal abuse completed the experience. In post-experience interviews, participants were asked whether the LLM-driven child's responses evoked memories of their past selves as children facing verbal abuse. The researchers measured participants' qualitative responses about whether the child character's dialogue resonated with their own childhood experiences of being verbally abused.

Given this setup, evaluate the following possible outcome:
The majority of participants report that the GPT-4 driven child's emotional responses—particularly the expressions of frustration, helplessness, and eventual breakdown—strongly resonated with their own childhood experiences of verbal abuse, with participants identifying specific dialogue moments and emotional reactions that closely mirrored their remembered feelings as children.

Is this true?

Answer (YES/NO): YES